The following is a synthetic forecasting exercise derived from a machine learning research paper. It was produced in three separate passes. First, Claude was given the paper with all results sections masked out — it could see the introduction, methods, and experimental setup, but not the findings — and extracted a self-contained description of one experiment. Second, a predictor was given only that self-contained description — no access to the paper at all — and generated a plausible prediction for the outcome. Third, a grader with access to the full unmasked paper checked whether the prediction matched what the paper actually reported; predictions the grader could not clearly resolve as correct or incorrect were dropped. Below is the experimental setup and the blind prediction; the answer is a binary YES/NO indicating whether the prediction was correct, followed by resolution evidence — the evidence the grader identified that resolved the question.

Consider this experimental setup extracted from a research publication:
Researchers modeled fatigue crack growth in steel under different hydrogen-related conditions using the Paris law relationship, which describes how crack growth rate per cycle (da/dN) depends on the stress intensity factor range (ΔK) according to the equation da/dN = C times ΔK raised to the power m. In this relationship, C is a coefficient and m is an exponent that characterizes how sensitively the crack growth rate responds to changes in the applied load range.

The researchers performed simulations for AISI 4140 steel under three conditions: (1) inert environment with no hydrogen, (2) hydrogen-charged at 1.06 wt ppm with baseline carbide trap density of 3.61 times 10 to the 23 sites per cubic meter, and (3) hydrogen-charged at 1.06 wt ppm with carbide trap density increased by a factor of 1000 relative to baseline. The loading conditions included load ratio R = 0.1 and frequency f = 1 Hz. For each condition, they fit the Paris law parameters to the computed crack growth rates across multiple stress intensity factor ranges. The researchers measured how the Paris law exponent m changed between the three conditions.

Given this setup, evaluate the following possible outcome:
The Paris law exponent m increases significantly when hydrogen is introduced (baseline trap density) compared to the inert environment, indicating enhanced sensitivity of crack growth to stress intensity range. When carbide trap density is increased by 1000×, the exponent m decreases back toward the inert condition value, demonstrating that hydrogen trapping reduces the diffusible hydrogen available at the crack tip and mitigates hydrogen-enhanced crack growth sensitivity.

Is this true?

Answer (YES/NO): NO